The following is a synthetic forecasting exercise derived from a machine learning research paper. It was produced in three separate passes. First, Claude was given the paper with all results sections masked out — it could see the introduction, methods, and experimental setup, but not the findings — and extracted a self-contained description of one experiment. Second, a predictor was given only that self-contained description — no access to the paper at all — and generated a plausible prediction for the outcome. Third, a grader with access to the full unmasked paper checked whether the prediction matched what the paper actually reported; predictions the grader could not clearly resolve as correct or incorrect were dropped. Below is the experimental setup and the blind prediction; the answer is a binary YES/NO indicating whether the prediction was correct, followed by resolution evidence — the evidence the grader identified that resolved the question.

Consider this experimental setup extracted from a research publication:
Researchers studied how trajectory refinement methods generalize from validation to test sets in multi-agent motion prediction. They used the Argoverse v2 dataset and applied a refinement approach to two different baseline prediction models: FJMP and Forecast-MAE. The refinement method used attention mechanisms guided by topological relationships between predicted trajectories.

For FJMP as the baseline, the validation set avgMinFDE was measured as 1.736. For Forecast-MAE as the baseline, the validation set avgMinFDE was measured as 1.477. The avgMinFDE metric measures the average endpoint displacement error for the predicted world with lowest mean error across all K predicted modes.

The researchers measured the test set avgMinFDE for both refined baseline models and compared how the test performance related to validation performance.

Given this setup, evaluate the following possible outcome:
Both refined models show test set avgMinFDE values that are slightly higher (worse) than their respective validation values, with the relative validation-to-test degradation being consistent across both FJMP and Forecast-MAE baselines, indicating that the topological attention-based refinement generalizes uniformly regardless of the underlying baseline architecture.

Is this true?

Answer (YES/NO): NO